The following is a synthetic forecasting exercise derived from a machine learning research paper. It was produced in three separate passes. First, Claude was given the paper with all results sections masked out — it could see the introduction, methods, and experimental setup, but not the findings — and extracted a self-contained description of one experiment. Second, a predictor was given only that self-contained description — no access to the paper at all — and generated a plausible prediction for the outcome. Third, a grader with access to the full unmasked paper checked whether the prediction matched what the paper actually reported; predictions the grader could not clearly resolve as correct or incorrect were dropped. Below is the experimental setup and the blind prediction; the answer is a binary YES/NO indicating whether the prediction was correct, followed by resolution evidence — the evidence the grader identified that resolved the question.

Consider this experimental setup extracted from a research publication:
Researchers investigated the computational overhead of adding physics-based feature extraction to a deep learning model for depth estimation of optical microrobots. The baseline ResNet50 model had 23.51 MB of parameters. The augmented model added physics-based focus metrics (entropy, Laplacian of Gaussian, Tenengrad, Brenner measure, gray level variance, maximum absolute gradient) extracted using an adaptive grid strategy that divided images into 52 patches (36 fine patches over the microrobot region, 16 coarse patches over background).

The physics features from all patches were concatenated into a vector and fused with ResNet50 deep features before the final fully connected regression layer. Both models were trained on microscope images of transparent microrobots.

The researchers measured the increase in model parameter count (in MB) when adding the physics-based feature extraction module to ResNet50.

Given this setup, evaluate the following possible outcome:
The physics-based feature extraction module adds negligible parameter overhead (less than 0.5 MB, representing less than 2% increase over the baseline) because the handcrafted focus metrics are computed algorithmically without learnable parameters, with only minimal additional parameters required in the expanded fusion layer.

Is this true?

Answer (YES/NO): NO